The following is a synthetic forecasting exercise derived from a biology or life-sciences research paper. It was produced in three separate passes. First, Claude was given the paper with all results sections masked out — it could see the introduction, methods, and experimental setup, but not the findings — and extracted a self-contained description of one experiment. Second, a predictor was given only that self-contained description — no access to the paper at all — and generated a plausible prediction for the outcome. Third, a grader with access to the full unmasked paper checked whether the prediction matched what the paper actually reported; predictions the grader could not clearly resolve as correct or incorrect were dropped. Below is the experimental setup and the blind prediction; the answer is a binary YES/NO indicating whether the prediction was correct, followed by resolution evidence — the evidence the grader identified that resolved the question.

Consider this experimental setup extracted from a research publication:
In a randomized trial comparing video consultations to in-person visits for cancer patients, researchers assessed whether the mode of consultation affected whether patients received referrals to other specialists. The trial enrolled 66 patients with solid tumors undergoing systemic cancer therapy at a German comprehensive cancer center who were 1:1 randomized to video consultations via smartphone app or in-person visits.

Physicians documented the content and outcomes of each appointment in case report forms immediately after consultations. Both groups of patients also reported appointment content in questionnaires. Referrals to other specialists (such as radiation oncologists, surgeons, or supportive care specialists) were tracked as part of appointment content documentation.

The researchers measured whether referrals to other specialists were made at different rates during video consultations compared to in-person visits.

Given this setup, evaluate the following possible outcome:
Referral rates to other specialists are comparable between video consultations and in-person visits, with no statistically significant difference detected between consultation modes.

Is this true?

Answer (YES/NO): YES